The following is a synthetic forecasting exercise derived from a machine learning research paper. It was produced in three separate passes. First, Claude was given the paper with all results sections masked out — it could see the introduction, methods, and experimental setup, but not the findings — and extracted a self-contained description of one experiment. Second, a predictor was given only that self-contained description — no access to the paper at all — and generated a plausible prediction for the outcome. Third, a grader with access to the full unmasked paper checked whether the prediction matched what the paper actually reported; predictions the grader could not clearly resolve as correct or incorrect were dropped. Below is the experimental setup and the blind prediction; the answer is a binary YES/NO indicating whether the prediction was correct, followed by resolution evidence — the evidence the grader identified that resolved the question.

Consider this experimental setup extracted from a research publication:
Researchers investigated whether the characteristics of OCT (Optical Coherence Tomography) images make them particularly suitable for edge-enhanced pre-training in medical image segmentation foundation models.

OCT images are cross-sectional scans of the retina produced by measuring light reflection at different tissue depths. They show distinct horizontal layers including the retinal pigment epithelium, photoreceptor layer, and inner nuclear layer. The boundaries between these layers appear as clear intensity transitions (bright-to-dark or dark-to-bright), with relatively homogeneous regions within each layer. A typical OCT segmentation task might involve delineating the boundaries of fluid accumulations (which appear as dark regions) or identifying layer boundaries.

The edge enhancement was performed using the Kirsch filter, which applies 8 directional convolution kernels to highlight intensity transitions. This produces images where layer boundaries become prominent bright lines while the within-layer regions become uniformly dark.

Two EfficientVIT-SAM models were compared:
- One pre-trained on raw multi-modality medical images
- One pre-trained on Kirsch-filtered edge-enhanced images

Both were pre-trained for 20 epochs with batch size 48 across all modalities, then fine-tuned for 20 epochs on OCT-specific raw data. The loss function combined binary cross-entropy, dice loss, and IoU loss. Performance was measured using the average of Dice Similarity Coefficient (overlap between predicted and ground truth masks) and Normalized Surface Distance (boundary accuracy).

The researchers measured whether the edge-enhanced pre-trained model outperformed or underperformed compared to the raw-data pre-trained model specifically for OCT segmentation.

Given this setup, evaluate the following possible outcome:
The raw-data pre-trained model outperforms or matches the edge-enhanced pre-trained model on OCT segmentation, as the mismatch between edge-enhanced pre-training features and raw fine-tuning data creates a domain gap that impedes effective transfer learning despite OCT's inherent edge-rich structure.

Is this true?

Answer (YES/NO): NO